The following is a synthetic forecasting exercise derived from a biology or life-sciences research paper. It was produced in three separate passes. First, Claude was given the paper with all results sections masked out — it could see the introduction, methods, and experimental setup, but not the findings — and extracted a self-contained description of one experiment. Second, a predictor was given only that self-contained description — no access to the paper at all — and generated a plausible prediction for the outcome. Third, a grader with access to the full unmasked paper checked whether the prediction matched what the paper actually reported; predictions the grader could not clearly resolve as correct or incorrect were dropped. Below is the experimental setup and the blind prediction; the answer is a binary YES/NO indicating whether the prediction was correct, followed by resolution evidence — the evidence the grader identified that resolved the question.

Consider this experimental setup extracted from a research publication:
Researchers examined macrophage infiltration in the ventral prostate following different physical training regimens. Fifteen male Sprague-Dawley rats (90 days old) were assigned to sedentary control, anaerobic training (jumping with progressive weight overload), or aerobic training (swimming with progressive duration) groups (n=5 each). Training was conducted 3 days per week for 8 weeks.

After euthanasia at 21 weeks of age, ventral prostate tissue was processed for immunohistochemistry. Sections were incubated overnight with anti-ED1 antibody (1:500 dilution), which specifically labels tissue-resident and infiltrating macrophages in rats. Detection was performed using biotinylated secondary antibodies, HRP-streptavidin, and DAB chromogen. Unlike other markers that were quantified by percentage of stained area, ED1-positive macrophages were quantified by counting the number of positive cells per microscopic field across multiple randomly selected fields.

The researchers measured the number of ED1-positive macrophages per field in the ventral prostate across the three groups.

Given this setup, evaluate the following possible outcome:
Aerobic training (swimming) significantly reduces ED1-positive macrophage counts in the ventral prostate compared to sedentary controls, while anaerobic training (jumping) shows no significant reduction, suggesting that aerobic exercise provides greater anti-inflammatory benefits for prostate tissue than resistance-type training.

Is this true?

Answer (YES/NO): NO